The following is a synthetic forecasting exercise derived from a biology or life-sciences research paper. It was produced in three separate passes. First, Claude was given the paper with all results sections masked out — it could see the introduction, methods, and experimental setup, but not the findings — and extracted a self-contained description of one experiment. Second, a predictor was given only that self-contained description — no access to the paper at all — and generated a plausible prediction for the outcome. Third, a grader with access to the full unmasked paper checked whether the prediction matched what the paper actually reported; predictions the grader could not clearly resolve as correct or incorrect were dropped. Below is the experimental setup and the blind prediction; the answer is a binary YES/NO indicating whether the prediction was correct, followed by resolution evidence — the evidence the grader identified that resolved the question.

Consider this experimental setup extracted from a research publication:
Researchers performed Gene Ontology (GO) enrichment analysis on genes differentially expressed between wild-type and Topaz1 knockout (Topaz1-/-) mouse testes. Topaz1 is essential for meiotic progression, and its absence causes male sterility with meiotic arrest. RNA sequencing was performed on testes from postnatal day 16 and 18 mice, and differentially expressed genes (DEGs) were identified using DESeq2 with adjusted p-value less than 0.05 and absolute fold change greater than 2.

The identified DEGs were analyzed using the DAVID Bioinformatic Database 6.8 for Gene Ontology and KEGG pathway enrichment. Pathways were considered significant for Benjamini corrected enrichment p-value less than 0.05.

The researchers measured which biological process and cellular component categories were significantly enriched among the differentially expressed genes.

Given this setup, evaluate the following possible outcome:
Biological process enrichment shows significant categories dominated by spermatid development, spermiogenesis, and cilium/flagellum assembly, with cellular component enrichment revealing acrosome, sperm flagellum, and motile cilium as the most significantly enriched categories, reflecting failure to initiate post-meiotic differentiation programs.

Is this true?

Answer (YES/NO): NO